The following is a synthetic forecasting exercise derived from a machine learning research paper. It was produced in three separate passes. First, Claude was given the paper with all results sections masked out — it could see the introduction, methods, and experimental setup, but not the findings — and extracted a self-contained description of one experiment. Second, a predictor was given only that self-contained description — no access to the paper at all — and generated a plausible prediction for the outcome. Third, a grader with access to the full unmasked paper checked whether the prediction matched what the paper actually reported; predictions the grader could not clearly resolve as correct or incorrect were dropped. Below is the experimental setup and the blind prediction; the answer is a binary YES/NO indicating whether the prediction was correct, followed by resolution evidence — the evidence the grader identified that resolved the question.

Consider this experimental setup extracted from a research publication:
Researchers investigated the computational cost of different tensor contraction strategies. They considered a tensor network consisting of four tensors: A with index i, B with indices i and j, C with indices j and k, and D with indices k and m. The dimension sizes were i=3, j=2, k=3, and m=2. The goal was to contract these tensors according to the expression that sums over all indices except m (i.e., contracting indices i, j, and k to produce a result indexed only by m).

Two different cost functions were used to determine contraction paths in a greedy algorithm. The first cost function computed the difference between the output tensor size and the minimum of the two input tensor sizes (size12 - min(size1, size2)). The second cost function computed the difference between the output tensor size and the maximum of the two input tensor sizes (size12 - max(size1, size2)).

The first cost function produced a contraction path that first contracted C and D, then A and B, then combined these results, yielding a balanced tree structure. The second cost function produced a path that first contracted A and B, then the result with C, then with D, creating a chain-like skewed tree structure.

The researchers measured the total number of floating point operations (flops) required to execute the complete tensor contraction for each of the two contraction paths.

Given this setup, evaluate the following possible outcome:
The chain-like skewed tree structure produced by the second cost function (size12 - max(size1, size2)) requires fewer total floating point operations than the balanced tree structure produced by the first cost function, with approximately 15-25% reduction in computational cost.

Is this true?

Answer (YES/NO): YES